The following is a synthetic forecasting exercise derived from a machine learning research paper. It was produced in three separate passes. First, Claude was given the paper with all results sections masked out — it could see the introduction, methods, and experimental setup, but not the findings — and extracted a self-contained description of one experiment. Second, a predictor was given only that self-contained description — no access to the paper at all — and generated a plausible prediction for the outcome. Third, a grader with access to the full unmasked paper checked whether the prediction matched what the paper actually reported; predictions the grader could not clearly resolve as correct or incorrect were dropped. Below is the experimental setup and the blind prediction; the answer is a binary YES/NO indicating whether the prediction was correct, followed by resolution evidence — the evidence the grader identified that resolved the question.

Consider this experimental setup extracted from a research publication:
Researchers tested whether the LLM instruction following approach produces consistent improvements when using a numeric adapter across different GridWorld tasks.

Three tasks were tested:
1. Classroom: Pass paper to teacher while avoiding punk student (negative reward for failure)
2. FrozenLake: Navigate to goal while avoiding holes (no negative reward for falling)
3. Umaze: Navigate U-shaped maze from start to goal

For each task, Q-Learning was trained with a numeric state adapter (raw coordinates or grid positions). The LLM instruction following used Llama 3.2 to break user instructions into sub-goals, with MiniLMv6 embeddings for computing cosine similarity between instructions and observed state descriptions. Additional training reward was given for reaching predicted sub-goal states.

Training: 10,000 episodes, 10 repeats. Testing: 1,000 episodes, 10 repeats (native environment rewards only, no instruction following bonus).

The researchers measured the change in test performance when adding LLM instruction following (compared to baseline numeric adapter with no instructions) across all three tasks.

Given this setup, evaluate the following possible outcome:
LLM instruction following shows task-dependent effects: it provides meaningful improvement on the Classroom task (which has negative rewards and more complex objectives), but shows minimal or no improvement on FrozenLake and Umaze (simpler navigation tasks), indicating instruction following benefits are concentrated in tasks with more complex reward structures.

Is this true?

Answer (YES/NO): NO